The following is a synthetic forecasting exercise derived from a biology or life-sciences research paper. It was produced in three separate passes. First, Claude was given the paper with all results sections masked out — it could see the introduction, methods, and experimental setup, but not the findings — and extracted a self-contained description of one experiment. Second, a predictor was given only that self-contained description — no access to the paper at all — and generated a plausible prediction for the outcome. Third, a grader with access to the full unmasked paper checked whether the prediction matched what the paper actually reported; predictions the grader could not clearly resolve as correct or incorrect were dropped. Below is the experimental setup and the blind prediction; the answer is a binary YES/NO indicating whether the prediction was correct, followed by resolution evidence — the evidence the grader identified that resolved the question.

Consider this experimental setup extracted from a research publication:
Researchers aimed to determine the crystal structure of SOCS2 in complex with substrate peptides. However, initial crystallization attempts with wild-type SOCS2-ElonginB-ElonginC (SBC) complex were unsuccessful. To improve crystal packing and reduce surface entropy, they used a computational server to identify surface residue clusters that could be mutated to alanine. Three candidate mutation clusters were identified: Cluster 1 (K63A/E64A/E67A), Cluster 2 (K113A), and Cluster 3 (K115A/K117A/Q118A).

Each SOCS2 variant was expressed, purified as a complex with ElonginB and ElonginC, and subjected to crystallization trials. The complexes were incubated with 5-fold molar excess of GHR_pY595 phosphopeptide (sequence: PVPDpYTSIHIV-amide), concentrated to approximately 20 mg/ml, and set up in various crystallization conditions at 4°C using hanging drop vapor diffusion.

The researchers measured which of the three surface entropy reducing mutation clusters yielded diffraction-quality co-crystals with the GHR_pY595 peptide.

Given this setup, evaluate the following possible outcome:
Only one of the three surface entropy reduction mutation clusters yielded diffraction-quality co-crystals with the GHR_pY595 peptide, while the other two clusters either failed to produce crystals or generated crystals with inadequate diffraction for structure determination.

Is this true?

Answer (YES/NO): YES